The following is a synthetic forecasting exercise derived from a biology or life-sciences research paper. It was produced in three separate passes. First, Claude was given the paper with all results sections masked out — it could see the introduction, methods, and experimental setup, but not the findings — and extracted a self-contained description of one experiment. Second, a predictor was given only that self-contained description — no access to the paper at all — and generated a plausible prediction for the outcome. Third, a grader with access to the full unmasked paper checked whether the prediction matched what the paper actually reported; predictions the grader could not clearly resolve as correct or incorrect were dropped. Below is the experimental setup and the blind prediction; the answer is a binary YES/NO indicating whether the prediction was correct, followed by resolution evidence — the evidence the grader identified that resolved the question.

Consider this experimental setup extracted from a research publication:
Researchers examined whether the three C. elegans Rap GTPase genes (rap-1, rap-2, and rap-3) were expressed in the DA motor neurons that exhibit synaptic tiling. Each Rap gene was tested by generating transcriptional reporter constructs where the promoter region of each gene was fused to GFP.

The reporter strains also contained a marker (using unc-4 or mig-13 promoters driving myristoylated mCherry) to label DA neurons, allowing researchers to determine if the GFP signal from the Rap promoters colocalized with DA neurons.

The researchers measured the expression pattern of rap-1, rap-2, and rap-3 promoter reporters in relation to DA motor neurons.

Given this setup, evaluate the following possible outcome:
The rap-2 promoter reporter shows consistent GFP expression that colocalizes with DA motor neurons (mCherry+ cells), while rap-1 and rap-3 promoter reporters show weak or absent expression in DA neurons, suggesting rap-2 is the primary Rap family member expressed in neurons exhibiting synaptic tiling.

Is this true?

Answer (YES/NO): YES